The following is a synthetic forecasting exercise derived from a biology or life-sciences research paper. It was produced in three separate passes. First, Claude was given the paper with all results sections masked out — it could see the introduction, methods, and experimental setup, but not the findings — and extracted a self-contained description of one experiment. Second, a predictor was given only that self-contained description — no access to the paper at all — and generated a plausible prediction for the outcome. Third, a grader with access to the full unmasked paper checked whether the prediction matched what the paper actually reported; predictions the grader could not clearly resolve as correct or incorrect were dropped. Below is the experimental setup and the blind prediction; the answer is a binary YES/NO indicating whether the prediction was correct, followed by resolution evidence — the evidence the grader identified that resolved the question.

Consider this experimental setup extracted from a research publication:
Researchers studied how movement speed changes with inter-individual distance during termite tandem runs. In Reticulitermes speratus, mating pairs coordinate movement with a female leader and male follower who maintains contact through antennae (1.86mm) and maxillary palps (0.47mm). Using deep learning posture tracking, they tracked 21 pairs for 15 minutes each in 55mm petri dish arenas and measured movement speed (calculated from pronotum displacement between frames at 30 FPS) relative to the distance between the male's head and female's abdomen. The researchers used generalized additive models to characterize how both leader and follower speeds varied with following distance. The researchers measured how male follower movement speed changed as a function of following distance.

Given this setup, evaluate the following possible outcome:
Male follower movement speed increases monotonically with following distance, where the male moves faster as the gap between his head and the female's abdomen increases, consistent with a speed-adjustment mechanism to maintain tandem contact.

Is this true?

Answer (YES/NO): NO